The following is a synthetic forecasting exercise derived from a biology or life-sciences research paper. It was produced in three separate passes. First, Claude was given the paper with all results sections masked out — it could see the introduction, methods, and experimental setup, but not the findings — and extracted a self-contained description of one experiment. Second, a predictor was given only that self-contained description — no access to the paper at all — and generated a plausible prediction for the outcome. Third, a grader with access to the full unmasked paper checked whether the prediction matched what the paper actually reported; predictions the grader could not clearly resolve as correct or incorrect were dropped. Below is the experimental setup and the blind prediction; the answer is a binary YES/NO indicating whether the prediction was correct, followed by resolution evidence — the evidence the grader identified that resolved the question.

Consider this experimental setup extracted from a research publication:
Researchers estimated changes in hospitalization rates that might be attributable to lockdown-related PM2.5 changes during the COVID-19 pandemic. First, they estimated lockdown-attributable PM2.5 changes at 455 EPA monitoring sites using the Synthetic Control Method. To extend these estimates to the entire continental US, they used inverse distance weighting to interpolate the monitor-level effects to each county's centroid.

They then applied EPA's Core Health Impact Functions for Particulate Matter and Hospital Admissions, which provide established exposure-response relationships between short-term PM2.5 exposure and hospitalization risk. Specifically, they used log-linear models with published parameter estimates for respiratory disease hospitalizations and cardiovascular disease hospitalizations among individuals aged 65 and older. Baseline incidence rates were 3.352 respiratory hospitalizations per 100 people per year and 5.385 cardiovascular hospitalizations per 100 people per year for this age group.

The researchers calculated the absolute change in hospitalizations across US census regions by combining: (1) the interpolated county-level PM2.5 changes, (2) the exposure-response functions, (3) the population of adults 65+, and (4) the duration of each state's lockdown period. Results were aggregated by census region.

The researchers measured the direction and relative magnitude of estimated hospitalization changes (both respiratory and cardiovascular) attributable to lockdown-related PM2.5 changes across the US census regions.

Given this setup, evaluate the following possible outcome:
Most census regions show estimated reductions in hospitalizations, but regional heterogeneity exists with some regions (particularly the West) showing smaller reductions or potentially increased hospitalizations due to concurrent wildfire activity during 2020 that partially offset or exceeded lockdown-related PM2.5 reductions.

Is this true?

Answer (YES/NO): NO